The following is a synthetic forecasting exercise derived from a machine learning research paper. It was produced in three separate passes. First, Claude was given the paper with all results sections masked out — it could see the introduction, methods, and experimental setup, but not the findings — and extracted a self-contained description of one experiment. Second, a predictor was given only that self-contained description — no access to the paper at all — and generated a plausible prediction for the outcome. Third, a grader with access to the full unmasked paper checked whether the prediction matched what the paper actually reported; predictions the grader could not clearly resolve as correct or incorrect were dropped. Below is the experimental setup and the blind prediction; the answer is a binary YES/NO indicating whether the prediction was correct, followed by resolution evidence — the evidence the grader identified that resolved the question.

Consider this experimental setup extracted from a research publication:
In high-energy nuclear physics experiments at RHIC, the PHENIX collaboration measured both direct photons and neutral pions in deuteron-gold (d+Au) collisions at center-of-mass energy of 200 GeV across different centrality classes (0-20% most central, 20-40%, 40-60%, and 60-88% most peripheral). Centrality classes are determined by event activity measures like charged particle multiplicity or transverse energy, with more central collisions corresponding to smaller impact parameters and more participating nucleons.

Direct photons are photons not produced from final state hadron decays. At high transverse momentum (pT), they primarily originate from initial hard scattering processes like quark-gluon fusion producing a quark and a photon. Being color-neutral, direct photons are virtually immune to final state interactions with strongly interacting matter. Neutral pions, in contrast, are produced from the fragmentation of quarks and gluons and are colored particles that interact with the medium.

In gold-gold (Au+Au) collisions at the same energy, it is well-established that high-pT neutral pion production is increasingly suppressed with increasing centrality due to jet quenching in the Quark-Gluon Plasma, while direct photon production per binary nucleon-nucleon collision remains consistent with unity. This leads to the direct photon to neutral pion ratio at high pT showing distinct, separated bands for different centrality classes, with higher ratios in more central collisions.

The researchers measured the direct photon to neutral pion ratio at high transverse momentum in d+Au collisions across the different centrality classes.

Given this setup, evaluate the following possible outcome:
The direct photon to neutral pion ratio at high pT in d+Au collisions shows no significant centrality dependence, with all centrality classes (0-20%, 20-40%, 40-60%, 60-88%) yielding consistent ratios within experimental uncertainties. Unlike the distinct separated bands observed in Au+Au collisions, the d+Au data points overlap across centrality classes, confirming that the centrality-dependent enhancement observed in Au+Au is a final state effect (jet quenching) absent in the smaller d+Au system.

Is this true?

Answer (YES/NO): YES